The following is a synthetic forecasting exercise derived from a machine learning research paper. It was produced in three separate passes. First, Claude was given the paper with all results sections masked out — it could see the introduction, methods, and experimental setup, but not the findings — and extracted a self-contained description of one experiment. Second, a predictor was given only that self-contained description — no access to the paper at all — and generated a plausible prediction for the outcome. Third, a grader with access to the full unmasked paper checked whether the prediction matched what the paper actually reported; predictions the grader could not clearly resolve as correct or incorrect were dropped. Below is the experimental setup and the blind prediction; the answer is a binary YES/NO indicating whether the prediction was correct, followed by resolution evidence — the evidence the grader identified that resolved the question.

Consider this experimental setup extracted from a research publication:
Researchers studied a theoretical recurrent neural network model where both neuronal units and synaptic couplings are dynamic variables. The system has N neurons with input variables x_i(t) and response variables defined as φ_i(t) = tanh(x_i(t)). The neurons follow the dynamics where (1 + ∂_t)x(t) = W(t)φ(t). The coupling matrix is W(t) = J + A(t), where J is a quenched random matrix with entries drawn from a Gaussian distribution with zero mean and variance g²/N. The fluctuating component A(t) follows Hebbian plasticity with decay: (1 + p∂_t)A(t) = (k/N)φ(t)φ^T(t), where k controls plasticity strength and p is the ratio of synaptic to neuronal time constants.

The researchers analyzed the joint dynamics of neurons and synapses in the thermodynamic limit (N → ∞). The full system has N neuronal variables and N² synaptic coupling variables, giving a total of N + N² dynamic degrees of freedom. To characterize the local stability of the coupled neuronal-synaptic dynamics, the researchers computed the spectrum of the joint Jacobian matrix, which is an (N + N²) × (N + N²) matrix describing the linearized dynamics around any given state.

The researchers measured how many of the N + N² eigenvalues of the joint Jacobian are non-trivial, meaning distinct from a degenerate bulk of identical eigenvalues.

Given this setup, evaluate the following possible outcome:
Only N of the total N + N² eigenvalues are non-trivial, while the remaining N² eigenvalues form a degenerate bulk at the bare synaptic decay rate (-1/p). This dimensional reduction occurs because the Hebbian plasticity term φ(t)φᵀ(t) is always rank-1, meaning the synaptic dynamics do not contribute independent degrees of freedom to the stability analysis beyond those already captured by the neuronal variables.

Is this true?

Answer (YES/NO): NO